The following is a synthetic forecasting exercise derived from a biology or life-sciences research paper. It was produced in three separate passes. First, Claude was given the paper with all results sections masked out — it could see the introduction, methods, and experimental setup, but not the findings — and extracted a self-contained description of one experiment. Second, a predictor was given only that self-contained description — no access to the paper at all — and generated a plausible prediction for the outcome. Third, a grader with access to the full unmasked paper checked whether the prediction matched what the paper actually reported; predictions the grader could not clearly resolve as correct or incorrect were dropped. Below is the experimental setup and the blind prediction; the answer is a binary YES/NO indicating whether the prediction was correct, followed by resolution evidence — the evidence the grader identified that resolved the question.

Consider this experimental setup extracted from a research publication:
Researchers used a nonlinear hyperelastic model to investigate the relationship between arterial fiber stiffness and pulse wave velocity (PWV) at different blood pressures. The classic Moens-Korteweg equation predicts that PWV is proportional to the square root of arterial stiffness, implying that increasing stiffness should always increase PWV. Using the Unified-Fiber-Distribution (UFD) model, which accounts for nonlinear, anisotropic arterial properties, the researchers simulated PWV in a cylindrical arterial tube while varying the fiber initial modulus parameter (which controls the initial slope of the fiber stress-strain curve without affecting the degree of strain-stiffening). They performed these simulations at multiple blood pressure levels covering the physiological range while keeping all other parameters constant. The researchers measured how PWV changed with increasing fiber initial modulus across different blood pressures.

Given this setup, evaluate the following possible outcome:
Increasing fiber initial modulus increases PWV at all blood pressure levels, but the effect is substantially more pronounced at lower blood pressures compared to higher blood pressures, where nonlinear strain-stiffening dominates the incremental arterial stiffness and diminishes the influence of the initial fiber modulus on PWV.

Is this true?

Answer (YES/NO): NO